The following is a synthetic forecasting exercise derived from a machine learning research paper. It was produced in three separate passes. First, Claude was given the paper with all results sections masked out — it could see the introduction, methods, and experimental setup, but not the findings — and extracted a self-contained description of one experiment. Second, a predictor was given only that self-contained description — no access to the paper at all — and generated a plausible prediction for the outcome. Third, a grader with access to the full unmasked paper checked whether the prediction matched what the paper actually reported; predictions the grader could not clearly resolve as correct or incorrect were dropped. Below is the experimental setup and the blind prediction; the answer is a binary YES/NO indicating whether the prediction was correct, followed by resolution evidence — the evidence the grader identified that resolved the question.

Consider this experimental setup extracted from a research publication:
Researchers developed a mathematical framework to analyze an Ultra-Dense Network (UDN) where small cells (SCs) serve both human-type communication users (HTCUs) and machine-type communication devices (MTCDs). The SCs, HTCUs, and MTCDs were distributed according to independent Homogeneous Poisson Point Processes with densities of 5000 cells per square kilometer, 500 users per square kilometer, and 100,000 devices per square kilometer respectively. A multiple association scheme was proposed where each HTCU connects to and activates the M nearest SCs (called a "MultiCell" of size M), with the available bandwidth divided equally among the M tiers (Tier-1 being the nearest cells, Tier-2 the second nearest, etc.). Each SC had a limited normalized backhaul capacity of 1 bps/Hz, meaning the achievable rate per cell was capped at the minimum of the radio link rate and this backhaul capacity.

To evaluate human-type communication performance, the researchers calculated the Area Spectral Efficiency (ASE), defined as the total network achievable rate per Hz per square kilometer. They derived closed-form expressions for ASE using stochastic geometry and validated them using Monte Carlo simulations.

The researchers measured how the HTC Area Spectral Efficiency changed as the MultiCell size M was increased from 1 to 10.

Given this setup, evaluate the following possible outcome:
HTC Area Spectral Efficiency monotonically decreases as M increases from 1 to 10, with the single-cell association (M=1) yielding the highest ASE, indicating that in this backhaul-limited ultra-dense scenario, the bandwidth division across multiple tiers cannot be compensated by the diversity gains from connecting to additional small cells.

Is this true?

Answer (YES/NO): NO